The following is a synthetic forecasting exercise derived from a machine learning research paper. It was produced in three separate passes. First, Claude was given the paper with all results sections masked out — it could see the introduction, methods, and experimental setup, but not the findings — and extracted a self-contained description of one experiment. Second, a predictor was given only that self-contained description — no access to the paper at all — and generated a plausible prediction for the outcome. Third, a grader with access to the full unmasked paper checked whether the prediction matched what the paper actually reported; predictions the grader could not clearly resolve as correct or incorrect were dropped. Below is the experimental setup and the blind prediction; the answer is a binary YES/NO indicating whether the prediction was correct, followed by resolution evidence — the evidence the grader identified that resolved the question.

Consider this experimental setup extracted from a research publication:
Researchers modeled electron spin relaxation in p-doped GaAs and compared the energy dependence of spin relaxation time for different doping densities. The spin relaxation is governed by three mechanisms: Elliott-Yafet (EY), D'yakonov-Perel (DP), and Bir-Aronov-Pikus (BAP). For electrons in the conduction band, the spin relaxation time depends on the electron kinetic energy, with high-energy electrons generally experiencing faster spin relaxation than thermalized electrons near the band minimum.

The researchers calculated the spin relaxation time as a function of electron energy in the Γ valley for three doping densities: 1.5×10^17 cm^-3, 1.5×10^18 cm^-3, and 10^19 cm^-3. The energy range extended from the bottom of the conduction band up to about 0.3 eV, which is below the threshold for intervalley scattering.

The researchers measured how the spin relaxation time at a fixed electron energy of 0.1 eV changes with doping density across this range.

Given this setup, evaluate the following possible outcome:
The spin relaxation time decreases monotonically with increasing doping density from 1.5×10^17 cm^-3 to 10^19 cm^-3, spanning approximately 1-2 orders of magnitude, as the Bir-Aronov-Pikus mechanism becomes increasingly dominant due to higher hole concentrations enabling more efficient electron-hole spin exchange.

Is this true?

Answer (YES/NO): NO